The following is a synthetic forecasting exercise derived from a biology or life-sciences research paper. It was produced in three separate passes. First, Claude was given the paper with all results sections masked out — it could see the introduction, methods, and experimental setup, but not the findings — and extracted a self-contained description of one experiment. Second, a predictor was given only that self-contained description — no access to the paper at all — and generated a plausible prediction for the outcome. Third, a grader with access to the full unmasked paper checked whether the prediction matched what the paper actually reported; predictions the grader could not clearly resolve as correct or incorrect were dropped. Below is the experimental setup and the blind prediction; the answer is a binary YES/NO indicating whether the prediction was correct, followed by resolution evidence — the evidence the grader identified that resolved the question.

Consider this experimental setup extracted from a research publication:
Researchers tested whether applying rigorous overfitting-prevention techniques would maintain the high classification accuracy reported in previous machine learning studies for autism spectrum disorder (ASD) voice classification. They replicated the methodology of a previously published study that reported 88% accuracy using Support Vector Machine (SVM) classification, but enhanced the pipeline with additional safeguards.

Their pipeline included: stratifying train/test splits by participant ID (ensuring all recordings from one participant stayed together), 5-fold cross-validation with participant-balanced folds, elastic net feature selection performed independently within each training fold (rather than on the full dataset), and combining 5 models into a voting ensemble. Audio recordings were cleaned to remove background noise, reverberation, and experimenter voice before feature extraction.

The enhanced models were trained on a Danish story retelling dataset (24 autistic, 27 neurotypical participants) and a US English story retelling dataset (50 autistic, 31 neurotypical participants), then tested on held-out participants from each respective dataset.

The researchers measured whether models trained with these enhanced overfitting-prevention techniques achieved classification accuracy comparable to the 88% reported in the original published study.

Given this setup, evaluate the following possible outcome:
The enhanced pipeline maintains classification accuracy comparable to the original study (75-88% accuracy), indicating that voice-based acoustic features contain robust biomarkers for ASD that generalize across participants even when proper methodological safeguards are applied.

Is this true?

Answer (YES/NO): NO